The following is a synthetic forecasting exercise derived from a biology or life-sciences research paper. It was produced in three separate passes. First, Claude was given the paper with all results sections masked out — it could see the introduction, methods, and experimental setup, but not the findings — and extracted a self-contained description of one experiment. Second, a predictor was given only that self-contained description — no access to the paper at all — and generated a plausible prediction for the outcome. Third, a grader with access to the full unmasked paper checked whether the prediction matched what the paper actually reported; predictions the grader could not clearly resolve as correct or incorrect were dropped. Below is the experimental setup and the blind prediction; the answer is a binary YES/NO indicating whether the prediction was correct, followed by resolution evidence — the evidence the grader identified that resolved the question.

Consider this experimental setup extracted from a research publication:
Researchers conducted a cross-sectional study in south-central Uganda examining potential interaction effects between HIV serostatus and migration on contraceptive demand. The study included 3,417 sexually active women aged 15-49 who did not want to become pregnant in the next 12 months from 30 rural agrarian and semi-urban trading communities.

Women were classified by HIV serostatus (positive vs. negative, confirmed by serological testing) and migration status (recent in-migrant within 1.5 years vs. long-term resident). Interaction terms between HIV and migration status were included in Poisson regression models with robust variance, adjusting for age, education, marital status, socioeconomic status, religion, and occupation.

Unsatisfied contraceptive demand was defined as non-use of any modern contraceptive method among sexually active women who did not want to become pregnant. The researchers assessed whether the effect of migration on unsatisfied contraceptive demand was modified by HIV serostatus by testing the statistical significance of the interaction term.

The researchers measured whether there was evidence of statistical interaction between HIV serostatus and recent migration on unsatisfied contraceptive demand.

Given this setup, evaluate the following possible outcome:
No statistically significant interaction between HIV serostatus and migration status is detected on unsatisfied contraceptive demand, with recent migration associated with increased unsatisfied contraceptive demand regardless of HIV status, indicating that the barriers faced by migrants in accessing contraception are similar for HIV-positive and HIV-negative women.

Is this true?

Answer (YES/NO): NO